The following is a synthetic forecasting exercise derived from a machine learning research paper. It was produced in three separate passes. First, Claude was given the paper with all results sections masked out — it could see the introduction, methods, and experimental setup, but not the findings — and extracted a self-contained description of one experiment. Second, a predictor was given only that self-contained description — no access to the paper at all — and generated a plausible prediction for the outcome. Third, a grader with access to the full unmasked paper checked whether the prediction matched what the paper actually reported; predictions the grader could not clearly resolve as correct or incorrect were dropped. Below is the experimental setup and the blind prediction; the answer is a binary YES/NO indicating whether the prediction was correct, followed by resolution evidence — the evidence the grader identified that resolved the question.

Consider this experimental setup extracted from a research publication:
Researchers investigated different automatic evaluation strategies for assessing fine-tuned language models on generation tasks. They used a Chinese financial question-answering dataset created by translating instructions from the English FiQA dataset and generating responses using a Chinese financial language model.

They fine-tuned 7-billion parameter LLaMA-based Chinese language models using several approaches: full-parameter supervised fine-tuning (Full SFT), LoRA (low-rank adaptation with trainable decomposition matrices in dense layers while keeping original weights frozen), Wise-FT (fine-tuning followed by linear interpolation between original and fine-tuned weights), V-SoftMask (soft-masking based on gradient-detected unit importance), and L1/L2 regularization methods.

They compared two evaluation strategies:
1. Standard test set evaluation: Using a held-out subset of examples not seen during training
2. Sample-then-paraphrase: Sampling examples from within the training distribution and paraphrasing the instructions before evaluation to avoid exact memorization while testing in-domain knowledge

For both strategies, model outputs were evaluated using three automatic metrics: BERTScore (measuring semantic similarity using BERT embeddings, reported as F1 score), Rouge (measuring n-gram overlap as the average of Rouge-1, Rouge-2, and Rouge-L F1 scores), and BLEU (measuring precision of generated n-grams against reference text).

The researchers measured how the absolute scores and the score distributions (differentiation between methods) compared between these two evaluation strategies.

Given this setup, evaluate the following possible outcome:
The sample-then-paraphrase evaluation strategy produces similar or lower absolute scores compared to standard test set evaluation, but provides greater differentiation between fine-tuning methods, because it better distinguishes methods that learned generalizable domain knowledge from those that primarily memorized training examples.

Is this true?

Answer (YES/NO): NO